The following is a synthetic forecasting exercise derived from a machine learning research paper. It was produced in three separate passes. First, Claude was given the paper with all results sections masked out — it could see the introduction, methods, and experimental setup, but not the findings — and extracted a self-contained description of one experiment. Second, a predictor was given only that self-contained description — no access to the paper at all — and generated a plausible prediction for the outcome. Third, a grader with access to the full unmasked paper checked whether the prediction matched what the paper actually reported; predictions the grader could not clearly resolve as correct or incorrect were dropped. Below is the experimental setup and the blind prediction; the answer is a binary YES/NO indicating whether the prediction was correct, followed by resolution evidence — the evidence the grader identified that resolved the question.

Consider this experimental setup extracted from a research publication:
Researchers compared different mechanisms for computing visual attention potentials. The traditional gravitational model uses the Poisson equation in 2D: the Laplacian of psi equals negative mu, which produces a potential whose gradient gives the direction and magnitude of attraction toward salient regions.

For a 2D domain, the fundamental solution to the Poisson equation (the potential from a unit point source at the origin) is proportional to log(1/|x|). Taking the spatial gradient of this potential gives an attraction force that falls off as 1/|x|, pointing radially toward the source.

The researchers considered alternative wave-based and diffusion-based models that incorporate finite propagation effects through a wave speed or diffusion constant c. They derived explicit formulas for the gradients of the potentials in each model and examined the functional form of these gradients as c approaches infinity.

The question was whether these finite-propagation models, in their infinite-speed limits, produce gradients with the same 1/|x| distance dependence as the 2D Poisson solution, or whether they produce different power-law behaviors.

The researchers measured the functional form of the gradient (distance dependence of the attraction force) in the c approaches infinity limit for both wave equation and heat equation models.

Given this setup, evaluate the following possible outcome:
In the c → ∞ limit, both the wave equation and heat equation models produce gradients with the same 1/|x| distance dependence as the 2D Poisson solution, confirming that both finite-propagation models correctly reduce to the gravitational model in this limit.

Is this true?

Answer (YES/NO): YES